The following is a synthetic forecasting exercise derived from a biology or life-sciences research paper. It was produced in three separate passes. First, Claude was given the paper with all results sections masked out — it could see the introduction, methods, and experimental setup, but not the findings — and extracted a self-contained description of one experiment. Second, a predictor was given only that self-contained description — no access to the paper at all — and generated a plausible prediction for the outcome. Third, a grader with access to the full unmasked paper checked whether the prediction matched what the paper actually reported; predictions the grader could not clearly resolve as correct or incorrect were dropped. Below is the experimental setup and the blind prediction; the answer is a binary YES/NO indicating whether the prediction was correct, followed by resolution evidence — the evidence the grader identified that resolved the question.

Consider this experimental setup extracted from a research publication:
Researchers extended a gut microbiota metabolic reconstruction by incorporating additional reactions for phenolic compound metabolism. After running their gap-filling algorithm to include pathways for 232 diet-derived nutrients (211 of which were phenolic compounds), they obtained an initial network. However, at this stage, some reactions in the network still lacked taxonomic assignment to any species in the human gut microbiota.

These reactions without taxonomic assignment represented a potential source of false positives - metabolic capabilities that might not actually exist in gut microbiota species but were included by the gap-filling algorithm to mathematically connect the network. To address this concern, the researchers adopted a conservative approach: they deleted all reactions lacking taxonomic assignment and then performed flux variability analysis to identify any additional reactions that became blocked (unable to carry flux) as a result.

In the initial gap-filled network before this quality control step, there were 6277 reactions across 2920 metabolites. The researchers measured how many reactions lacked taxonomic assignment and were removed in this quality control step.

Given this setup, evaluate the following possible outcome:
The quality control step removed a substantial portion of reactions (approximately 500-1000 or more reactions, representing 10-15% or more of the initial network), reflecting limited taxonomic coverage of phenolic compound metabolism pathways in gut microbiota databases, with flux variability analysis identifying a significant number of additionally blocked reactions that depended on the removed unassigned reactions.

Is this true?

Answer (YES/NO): NO